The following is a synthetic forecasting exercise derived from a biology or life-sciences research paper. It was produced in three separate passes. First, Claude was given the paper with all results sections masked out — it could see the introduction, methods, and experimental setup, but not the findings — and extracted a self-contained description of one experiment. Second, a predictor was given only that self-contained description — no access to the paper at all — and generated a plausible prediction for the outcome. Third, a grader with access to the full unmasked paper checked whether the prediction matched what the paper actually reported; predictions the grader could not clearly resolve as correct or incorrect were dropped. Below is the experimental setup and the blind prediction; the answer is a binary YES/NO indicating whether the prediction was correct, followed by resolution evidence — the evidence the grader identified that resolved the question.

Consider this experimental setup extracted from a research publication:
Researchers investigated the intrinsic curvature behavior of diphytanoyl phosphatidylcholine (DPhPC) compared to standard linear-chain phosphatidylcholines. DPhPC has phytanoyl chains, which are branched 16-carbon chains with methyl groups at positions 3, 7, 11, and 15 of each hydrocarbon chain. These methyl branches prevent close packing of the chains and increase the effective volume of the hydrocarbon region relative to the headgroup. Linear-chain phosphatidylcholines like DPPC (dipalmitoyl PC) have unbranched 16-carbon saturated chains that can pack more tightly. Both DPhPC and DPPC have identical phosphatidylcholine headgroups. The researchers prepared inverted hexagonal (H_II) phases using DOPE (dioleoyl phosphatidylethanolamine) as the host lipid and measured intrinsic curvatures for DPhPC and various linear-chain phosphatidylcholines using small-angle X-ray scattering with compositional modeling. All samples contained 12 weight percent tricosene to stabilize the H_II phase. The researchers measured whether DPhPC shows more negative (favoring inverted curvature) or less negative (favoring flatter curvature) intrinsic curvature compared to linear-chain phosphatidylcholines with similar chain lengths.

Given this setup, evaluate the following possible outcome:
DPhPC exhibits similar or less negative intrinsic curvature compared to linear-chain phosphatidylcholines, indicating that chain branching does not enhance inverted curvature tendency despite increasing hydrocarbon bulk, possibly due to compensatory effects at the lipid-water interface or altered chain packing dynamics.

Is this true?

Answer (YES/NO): NO